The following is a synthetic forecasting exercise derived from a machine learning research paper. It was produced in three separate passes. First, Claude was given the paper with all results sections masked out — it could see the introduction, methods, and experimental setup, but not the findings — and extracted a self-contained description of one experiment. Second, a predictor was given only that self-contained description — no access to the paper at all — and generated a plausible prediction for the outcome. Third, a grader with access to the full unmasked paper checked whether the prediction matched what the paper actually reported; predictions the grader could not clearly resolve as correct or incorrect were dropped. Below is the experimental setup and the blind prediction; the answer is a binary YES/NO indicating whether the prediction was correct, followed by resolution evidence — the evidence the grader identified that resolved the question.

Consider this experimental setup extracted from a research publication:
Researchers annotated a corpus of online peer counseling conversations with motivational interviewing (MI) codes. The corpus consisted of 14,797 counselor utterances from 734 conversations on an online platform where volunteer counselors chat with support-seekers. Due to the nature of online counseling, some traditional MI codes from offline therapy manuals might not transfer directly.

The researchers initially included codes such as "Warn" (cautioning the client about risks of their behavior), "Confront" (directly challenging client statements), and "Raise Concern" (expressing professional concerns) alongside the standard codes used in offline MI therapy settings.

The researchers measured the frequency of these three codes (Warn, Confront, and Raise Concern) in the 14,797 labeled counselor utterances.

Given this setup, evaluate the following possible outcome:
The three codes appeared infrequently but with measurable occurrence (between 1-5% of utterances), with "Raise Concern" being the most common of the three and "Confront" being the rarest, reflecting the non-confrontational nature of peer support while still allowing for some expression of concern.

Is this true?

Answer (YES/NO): NO